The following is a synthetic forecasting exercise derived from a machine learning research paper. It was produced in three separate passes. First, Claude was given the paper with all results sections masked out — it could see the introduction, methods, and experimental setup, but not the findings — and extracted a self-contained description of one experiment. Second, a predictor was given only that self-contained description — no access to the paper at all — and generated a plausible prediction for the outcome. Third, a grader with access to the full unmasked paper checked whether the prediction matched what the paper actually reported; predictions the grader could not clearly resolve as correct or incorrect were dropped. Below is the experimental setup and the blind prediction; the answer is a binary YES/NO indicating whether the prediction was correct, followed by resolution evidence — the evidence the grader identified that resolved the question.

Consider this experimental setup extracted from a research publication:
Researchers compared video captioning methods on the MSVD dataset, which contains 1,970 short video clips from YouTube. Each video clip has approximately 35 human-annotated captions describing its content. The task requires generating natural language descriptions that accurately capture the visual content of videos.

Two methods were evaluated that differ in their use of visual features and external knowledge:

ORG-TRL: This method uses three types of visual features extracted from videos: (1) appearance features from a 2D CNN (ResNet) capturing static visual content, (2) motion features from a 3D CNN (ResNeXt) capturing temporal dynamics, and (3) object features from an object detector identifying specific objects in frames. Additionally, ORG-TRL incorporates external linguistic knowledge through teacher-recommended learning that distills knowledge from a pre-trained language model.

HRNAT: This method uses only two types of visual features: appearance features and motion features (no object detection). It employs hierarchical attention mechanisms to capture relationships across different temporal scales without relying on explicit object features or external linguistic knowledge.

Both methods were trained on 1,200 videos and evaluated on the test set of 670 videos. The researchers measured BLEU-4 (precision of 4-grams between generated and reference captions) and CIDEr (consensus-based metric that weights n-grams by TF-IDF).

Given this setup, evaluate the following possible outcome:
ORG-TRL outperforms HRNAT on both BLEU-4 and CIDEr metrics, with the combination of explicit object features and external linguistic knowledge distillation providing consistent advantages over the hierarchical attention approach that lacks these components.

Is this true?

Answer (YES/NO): NO